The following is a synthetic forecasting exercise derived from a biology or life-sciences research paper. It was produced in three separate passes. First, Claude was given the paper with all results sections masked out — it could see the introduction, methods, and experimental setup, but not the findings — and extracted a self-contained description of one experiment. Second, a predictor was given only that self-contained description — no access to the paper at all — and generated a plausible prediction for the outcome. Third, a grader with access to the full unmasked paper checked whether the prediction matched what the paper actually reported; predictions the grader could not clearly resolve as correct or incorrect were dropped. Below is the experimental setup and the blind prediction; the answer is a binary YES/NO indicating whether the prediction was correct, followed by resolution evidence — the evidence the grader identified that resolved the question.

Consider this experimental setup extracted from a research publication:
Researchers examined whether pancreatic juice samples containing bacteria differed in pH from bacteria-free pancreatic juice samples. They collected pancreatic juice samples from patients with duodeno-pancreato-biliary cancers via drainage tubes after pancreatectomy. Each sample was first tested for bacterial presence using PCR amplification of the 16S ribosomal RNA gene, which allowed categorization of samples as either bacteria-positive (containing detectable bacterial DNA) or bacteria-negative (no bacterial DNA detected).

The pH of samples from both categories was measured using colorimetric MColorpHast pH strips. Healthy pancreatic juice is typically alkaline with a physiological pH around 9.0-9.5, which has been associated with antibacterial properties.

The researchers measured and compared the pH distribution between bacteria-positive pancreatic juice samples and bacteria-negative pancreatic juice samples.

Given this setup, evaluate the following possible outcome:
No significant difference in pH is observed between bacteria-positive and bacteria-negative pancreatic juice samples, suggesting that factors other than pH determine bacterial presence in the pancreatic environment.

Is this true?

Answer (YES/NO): NO